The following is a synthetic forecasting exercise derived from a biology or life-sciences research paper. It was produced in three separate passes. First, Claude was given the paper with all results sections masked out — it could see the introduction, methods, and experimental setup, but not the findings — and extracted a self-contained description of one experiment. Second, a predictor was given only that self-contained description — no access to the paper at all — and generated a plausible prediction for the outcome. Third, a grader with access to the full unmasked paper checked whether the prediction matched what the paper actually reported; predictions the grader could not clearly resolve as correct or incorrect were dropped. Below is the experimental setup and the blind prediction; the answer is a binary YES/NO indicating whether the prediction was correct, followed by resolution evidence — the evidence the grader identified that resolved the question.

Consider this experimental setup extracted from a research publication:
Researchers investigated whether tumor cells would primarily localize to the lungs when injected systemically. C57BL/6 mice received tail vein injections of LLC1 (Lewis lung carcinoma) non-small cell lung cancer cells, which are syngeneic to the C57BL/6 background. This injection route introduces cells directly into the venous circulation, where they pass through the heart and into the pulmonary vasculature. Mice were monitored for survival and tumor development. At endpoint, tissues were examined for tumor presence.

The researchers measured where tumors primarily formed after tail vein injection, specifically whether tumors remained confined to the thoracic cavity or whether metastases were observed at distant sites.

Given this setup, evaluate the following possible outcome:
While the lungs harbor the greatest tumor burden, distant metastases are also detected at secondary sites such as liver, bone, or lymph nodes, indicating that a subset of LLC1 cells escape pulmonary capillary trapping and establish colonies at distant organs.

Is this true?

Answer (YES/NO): YES